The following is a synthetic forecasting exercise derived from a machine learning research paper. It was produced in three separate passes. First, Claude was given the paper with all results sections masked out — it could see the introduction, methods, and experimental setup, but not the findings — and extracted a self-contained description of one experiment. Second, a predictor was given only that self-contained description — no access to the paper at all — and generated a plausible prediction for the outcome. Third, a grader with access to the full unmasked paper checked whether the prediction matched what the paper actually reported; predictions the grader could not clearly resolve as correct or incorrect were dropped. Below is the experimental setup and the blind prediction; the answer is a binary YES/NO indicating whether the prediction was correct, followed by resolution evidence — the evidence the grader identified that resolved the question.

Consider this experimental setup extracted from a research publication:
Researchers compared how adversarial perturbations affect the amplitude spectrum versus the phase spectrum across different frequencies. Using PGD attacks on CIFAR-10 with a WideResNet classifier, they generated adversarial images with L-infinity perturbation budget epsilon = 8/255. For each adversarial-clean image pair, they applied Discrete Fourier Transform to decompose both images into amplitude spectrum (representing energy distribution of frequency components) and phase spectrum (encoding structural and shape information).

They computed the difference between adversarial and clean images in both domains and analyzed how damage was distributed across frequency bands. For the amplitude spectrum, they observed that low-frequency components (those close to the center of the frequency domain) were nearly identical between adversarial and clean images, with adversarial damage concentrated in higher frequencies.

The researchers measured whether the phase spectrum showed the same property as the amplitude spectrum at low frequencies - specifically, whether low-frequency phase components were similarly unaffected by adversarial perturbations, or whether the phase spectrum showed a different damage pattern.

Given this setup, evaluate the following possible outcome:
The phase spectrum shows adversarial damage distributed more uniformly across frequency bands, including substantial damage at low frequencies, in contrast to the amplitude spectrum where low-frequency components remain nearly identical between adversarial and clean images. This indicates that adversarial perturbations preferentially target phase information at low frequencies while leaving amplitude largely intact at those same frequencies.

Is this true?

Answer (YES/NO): NO